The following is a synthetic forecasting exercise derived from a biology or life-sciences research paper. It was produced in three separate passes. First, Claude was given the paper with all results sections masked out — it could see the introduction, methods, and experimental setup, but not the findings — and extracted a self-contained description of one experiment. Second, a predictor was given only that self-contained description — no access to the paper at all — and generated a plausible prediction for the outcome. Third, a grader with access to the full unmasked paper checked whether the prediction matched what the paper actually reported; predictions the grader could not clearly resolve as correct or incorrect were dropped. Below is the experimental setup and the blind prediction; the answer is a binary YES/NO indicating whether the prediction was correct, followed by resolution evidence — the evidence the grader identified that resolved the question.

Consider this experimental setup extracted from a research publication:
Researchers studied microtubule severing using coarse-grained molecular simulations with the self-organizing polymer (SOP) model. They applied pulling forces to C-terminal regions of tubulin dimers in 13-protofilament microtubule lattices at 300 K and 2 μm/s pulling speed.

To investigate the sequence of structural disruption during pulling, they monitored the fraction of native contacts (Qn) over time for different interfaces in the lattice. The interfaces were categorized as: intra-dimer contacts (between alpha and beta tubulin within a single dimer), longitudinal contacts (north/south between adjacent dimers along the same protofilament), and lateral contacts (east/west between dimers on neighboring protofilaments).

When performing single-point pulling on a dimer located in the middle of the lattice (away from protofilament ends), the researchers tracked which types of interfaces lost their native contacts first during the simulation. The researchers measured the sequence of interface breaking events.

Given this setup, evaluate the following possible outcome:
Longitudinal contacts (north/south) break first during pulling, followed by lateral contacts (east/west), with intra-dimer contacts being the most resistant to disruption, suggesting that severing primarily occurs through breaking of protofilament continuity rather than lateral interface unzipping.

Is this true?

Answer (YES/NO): NO